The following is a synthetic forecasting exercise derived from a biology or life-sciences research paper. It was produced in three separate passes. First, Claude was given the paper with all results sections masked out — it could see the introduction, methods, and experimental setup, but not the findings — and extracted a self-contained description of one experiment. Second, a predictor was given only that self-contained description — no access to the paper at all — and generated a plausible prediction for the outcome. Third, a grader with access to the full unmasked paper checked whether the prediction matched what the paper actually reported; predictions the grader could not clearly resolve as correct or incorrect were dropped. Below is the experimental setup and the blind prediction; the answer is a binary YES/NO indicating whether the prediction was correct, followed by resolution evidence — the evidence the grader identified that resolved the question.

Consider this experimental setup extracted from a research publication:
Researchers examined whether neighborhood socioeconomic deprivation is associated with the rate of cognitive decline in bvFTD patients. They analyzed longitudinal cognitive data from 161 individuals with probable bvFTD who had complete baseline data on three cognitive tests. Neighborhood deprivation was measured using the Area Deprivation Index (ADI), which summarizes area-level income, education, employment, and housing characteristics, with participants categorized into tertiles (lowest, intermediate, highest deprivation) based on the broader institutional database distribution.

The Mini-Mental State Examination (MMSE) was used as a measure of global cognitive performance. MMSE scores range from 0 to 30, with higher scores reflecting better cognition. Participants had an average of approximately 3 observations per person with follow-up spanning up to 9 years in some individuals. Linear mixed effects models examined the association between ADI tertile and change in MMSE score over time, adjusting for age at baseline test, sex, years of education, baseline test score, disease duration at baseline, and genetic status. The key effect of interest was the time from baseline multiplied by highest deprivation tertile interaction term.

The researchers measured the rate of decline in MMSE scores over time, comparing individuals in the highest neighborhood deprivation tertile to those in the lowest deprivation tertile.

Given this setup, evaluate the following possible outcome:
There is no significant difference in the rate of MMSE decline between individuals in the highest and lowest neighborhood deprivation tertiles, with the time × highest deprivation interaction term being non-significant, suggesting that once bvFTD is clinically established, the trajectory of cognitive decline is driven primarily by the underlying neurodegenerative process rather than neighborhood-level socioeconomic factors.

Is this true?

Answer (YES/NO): NO